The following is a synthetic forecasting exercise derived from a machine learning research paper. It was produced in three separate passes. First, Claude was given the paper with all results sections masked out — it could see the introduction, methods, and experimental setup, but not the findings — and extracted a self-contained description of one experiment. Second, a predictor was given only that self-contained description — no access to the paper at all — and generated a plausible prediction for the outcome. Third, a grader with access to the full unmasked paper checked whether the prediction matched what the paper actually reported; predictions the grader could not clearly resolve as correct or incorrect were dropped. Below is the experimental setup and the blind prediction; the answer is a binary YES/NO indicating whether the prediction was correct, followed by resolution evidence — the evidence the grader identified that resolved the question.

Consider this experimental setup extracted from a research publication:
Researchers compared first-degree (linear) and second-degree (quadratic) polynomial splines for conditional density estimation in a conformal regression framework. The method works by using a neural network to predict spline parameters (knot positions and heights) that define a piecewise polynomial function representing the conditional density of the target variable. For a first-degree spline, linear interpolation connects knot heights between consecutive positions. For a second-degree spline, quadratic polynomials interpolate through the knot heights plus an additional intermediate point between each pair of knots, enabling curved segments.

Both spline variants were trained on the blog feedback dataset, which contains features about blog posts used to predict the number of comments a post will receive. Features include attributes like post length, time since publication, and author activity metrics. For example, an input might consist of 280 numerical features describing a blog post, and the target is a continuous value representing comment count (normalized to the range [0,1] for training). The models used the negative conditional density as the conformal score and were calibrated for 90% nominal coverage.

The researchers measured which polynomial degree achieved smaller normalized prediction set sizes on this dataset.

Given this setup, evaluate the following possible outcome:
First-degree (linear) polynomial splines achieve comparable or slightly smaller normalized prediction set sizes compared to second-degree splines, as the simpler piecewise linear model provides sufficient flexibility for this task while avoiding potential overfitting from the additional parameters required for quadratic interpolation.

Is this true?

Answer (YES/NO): YES